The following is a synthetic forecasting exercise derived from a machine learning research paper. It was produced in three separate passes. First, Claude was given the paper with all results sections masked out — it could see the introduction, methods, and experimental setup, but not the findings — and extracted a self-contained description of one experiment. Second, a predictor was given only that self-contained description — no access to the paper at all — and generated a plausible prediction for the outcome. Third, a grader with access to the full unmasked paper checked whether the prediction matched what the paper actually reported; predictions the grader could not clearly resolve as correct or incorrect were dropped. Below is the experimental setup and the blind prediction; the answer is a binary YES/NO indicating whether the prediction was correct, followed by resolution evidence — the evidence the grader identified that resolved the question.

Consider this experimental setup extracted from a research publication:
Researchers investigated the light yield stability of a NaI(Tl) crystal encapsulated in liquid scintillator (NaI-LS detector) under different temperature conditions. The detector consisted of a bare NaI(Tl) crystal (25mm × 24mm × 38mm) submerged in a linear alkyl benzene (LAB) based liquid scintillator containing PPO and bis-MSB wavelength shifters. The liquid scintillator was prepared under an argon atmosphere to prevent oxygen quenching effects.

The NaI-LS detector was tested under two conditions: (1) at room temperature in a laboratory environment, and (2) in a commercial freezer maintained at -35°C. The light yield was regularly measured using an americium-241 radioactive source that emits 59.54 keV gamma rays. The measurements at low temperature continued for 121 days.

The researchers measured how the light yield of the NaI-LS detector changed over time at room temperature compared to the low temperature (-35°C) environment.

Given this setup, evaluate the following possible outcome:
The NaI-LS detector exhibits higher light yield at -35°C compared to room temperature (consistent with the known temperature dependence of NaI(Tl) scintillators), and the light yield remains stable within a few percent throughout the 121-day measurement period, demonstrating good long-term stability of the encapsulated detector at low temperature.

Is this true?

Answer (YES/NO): NO